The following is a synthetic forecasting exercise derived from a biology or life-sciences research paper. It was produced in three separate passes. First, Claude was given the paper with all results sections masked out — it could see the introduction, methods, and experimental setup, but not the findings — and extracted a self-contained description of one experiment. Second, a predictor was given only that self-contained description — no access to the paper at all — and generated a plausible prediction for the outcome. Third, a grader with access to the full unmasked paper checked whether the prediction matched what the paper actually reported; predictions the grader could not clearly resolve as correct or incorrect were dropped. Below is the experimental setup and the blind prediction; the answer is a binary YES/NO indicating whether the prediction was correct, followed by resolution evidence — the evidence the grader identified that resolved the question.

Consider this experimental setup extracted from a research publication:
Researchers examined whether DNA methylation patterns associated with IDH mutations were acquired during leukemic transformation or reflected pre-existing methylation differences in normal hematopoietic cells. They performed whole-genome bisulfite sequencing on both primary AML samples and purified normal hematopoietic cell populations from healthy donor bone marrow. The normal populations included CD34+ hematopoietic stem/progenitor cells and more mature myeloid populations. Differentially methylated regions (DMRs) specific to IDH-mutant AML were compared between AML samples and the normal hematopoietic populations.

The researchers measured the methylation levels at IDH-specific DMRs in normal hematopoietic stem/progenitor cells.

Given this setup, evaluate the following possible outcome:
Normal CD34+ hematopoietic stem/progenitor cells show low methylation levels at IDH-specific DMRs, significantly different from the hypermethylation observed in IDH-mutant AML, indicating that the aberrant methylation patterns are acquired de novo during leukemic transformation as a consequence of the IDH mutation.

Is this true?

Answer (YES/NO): YES